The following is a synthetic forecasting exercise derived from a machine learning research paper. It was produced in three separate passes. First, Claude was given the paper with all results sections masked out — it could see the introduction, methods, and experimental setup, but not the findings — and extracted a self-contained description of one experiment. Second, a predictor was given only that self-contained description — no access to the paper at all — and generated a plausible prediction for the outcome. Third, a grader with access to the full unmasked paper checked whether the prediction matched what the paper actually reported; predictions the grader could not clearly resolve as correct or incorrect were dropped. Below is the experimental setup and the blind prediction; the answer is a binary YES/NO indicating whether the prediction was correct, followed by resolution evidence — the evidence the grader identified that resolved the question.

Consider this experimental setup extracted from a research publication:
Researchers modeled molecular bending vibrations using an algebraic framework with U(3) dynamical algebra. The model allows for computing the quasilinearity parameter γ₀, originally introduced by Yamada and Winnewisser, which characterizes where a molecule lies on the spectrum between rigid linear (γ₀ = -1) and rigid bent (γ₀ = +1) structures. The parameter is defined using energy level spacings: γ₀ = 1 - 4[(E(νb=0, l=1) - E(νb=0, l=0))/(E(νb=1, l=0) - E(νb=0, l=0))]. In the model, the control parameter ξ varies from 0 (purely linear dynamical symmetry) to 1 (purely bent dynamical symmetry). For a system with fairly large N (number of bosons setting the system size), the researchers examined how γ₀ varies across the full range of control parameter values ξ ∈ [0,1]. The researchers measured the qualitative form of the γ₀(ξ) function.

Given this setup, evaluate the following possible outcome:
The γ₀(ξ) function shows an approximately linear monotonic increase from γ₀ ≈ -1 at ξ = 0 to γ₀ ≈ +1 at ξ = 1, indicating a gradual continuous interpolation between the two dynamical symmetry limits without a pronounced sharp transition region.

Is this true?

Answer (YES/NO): NO